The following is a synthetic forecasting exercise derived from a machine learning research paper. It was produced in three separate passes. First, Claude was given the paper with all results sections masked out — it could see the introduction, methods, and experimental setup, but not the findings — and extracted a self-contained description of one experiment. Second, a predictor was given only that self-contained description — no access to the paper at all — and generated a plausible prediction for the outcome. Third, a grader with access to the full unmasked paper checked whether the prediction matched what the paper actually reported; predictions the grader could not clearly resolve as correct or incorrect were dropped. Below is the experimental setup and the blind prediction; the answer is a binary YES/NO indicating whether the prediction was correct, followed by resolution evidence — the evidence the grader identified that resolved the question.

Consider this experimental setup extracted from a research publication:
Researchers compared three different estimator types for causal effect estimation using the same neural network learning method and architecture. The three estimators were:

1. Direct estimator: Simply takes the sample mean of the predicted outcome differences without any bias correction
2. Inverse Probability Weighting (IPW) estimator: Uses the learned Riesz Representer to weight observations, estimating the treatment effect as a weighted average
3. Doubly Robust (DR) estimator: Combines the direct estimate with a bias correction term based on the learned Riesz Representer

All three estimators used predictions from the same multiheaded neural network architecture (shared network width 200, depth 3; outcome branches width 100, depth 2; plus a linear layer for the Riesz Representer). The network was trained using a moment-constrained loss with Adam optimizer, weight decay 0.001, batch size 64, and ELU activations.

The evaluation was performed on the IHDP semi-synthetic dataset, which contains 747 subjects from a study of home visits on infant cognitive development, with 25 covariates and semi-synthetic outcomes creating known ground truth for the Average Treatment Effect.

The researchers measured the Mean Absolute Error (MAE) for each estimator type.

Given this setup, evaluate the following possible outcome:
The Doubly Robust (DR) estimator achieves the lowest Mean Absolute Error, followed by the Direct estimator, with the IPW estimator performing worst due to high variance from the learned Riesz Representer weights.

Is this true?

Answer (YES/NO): YES